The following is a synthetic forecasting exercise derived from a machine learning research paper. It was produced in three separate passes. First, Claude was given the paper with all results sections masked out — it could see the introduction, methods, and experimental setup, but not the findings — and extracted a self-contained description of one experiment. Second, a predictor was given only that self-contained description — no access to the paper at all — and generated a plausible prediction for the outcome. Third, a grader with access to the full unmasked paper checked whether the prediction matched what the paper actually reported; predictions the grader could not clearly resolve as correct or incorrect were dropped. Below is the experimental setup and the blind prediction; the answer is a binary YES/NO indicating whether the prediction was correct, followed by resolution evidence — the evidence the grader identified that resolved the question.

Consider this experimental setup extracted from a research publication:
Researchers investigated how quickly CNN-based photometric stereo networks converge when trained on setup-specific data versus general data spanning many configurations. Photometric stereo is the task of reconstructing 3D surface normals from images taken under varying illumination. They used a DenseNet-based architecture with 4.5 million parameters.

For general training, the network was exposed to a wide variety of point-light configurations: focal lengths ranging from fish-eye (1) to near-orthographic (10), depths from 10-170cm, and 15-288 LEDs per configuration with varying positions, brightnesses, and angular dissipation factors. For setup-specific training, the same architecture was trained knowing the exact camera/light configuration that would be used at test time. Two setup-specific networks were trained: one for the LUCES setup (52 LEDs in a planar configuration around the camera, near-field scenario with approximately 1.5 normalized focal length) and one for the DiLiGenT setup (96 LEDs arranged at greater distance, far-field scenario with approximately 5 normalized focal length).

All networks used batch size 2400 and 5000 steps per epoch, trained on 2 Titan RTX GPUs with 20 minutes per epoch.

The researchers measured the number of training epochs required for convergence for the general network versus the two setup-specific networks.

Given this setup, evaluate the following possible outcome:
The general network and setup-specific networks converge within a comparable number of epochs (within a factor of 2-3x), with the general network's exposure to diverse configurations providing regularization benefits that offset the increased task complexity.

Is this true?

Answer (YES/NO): NO